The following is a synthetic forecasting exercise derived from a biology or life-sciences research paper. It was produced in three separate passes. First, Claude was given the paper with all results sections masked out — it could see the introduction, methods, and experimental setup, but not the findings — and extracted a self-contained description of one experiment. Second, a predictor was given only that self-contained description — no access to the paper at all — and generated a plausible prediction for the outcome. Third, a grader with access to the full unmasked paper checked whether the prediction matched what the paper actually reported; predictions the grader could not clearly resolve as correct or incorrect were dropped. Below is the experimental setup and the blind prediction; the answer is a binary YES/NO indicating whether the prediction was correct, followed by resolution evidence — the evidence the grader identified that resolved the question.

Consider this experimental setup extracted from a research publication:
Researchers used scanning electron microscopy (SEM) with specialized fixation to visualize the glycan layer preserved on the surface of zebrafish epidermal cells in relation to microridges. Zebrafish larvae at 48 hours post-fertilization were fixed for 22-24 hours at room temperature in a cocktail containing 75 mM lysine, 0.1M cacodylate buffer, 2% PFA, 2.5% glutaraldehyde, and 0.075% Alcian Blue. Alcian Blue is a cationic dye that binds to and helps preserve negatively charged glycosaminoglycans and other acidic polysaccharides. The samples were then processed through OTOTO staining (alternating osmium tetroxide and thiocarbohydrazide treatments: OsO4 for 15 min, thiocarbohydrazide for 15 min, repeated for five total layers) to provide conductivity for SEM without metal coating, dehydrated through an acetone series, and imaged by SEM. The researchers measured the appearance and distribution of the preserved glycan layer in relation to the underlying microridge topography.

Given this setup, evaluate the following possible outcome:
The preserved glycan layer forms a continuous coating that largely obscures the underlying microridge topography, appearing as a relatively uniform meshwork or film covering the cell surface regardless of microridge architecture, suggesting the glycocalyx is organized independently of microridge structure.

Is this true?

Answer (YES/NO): NO